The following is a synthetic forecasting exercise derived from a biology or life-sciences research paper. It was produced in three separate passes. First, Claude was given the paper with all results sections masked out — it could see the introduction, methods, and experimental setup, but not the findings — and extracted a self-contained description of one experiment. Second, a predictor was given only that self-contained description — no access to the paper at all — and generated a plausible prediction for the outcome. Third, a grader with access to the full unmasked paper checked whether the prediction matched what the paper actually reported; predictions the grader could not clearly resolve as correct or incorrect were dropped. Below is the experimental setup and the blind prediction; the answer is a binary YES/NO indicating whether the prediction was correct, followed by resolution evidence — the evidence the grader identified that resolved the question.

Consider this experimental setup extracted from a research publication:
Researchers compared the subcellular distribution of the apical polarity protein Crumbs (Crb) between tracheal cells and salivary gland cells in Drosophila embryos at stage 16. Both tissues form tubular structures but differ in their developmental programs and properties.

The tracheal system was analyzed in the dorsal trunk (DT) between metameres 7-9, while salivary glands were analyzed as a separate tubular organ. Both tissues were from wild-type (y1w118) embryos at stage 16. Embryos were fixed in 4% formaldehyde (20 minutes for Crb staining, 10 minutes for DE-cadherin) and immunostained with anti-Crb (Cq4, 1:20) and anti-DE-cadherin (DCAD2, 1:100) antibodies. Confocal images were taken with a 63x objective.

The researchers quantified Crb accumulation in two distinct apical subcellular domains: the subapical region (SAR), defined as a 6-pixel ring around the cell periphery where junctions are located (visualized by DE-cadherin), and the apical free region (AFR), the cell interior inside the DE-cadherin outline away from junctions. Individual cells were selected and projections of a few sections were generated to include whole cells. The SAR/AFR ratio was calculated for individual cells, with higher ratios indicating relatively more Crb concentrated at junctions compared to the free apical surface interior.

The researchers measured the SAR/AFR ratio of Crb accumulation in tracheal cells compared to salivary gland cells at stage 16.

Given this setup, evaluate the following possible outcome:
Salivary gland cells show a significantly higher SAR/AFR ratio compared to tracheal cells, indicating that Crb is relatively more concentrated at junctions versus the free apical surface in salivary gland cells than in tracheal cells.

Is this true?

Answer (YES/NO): NO